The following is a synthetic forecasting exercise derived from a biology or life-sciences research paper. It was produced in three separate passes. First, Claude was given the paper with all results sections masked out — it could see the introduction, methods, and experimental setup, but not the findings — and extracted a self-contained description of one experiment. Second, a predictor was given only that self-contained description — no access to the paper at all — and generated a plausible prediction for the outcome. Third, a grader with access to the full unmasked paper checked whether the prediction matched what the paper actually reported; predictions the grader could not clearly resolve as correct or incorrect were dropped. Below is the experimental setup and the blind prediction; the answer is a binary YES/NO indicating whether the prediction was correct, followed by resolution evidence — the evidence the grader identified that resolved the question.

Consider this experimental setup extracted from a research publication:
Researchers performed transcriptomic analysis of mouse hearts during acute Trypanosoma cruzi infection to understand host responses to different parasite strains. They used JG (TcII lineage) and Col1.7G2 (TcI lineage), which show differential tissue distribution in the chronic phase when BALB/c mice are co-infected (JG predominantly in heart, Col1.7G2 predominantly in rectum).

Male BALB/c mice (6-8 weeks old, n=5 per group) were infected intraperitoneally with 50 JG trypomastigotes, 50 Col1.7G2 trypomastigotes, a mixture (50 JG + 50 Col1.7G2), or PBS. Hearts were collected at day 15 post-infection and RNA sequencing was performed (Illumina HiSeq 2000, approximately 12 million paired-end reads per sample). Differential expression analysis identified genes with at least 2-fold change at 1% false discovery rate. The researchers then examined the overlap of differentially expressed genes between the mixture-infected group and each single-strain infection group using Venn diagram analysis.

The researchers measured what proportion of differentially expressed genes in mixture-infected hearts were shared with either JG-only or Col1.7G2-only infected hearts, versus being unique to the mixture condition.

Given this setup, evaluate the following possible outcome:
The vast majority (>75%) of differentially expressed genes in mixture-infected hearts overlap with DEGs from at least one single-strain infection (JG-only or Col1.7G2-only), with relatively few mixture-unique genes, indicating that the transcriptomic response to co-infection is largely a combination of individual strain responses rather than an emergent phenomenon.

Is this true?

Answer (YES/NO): NO